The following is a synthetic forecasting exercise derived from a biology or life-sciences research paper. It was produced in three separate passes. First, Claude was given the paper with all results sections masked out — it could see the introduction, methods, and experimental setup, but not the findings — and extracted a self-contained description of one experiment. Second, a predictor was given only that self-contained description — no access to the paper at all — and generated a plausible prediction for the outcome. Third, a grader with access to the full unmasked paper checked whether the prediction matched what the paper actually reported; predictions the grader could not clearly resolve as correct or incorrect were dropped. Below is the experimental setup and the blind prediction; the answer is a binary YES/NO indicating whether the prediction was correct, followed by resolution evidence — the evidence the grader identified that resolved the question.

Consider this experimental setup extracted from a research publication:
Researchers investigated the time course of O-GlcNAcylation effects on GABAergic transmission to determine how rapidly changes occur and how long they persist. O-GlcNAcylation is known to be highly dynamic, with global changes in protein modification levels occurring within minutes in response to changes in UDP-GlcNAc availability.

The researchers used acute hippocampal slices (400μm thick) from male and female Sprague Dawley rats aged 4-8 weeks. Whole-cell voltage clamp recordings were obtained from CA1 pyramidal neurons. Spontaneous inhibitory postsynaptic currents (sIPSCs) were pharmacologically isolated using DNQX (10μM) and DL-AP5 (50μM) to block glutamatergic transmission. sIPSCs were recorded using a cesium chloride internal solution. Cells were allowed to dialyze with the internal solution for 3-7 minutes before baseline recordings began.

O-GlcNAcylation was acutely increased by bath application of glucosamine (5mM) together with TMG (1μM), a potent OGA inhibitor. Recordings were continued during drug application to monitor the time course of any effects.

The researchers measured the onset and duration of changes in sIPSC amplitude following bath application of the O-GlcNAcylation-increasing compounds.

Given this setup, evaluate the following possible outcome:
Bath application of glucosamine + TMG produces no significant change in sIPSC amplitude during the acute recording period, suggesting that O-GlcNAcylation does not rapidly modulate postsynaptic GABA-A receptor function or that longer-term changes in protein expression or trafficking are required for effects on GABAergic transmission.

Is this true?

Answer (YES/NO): NO